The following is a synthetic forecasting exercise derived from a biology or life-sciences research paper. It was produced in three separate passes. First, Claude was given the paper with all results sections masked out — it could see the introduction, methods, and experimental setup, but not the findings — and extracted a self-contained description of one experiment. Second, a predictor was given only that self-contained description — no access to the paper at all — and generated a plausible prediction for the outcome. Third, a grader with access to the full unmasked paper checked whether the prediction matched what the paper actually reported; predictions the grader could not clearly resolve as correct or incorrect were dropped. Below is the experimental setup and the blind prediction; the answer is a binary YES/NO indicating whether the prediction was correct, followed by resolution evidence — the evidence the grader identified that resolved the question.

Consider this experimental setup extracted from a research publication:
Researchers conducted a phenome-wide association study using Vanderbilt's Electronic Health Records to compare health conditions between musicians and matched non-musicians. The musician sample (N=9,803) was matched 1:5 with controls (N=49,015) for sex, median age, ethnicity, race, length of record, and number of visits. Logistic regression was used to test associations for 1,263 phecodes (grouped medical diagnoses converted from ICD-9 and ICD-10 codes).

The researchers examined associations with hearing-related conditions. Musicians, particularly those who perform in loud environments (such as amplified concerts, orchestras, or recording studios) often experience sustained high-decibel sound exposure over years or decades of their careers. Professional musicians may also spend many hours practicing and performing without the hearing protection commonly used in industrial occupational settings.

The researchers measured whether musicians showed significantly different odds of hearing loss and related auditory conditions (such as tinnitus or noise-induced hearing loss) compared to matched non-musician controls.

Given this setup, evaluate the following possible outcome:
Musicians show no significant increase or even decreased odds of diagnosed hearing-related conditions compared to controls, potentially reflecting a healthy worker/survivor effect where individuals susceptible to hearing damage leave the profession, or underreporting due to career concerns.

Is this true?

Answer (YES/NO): NO